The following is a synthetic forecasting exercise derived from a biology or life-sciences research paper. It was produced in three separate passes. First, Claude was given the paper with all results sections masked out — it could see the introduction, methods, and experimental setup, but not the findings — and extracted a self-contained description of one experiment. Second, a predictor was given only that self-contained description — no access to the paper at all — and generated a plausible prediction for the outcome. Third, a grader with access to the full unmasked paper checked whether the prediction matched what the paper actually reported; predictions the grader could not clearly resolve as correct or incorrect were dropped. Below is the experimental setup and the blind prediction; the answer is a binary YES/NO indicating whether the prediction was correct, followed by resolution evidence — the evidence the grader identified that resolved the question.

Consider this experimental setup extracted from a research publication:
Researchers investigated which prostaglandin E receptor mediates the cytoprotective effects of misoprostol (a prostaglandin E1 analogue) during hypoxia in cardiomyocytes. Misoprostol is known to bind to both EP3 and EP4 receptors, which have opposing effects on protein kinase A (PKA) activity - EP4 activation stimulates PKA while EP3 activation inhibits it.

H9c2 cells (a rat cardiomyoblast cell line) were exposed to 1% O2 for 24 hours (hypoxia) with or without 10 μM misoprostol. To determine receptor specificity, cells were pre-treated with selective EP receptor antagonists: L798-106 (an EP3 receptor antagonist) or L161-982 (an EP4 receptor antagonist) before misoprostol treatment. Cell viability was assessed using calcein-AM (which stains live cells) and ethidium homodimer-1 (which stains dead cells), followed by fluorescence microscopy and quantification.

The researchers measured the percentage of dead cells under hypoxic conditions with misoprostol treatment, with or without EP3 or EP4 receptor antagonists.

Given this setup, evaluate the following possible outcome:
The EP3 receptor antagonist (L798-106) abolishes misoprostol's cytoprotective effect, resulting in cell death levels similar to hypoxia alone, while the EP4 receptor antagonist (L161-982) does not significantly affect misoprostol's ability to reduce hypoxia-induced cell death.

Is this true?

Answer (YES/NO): NO